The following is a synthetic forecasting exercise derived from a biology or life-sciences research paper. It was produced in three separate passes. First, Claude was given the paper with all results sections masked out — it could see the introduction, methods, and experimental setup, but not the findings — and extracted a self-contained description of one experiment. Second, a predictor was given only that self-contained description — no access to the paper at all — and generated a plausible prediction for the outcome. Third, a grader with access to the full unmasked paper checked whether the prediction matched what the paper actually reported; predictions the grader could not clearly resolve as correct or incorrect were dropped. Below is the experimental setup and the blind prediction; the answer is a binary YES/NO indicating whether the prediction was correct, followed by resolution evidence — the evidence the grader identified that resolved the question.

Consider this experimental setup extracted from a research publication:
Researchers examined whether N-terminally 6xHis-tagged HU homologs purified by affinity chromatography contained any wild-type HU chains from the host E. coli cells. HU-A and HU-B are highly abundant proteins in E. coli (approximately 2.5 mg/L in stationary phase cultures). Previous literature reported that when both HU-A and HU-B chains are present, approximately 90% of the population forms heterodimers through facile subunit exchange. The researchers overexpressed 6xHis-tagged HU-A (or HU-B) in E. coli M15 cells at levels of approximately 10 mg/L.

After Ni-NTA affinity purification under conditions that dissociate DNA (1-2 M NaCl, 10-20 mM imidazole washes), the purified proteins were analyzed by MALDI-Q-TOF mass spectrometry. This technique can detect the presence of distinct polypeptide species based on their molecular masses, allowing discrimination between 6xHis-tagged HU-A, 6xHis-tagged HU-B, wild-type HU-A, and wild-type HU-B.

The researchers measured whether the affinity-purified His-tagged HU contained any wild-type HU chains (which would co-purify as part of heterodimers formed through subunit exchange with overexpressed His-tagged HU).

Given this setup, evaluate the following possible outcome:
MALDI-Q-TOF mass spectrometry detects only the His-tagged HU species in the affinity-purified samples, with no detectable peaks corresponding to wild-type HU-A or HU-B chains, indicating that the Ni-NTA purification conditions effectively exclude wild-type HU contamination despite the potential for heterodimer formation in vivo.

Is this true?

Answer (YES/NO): NO